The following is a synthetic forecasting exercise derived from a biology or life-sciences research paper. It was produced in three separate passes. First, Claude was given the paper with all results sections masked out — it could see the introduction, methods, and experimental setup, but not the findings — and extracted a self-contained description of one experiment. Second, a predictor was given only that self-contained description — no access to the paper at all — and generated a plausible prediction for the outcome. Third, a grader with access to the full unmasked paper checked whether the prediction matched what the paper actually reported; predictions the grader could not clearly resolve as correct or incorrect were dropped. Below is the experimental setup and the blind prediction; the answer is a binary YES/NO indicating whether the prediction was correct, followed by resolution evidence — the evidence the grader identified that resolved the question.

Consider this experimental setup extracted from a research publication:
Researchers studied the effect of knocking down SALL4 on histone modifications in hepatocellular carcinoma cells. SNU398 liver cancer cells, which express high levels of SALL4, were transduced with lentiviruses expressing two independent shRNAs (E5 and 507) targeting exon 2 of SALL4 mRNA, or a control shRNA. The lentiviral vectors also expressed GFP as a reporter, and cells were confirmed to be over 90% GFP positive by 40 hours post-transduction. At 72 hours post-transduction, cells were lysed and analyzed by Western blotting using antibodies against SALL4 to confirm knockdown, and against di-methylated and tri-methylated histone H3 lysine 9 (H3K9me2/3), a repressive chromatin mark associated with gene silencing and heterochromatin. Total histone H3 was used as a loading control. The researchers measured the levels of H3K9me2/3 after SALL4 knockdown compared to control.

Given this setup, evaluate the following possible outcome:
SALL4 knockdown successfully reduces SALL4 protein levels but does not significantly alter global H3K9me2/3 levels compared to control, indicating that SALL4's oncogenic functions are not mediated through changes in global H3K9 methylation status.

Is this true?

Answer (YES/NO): NO